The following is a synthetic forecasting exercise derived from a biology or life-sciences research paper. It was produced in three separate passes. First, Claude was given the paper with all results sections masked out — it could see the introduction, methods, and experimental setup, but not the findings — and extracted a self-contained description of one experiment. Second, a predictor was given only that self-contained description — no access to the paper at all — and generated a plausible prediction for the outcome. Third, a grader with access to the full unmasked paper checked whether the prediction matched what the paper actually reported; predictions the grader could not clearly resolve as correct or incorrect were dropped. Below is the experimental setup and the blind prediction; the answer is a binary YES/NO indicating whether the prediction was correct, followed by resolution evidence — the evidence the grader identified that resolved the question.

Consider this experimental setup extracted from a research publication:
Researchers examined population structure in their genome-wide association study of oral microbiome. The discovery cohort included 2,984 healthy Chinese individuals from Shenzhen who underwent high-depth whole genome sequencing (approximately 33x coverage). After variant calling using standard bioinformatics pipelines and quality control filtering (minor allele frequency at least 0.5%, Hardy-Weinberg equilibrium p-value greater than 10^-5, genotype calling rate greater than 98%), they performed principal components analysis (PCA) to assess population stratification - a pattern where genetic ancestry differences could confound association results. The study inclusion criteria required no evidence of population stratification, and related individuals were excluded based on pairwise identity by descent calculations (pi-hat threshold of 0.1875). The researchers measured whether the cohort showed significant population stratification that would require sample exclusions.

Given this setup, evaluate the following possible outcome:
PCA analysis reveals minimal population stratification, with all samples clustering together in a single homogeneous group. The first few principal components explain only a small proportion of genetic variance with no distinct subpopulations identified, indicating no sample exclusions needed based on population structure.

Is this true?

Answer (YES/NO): YES